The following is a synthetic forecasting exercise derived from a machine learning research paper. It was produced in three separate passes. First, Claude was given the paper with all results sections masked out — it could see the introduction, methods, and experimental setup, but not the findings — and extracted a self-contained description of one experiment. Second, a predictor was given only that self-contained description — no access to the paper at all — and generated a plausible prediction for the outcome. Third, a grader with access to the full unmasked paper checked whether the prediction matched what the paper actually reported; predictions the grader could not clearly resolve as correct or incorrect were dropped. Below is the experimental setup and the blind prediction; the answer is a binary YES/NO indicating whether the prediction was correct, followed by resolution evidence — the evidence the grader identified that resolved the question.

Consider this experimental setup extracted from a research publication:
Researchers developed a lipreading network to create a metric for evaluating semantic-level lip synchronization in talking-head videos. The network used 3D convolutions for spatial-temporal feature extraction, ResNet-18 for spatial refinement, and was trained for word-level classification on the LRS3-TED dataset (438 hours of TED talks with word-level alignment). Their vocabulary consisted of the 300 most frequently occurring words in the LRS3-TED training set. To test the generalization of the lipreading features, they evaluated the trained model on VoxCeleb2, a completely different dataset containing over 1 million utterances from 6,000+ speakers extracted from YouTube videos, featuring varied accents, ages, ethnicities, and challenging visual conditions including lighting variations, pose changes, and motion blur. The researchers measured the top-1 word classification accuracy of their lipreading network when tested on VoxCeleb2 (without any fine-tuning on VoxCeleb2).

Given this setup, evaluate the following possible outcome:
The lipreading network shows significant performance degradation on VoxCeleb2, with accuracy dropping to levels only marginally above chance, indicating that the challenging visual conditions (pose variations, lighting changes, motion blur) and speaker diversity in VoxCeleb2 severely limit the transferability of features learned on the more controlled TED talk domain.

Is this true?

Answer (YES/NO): NO